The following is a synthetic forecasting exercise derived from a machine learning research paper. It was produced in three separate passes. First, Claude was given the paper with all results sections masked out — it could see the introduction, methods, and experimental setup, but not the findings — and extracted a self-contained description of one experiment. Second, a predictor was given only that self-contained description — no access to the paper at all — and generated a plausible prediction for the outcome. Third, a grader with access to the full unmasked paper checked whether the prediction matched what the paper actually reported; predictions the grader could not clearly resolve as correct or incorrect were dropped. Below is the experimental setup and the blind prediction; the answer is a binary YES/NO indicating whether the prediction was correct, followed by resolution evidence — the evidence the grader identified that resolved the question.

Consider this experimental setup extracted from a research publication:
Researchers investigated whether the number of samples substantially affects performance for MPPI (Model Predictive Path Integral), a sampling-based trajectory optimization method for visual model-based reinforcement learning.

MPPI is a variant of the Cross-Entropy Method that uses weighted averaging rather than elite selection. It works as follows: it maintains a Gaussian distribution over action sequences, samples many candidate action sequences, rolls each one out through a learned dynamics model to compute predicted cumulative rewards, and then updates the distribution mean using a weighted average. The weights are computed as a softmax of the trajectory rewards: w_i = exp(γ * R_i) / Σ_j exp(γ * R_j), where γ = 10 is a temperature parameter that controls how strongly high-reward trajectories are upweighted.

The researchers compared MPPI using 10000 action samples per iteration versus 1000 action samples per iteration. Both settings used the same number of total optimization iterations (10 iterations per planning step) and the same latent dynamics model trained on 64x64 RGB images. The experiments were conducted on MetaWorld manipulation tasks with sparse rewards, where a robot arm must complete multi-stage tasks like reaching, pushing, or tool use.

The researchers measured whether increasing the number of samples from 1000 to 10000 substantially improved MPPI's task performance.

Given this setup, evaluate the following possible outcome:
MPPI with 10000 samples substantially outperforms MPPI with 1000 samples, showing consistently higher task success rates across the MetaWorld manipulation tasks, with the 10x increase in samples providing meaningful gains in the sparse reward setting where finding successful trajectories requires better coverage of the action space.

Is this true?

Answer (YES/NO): NO